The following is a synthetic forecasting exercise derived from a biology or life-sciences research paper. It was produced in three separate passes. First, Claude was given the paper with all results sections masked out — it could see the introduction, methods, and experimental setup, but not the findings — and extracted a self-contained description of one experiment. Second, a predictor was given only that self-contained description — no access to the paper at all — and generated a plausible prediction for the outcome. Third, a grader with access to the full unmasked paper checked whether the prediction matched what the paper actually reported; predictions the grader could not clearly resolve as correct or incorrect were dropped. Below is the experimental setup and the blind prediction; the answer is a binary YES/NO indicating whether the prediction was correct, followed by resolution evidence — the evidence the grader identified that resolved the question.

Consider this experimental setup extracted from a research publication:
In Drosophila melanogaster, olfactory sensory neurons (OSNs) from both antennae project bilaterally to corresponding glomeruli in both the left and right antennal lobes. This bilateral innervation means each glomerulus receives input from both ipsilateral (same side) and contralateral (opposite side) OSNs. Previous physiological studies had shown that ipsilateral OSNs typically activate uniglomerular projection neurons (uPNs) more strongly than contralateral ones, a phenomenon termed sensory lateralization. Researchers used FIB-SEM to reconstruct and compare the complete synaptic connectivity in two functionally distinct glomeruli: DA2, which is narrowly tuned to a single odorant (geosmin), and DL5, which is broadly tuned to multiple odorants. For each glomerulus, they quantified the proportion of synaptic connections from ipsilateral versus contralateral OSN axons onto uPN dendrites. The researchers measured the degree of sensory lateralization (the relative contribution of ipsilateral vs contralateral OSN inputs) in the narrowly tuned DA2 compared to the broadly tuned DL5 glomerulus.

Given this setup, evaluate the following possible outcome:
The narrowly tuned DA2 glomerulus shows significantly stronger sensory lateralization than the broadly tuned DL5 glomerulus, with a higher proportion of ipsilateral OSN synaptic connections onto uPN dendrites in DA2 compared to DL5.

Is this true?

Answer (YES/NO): NO